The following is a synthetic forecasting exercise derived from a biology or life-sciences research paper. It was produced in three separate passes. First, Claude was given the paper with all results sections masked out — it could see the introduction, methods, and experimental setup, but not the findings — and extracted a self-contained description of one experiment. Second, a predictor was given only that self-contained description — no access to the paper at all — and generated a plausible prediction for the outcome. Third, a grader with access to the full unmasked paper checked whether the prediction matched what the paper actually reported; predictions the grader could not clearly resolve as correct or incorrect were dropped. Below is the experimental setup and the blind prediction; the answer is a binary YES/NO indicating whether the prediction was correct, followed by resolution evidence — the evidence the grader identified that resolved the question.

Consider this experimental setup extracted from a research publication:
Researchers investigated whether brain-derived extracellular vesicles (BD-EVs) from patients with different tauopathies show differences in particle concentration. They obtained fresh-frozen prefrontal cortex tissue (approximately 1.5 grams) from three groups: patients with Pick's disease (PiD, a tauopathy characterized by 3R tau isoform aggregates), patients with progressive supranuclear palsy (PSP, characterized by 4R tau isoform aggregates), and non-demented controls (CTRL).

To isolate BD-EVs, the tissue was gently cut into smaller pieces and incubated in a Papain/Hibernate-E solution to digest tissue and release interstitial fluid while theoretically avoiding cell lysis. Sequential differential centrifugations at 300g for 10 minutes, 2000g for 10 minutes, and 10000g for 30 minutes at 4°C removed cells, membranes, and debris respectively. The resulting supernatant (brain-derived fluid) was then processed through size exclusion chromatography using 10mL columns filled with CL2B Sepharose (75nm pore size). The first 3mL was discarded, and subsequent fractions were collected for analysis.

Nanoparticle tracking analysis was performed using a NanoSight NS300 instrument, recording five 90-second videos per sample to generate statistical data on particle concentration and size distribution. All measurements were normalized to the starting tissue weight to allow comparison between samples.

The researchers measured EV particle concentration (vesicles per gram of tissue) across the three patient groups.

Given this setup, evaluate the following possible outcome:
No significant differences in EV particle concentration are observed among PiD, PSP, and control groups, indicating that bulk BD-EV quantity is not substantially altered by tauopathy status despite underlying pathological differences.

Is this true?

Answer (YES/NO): YES